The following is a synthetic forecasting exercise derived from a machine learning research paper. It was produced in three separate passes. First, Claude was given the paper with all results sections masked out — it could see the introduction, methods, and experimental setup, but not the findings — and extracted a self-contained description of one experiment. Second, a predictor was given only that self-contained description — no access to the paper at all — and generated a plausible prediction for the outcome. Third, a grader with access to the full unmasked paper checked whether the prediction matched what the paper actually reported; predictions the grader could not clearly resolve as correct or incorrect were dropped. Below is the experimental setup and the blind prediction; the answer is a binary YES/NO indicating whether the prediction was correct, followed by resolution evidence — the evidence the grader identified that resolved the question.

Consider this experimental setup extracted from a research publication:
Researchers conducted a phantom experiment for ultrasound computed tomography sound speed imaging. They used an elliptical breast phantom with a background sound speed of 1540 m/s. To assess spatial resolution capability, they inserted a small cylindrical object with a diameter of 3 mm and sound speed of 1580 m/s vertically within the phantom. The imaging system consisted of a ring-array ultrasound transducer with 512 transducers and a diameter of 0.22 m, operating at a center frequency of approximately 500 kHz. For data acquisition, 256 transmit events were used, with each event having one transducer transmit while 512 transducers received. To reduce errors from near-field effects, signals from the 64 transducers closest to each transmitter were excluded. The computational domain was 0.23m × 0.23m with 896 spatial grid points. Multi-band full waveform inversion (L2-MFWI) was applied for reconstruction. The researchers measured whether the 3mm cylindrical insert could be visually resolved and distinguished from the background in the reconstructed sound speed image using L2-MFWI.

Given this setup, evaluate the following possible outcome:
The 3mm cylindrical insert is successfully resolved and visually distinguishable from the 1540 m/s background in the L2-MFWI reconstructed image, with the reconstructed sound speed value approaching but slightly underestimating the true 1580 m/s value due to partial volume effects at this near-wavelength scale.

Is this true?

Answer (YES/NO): NO